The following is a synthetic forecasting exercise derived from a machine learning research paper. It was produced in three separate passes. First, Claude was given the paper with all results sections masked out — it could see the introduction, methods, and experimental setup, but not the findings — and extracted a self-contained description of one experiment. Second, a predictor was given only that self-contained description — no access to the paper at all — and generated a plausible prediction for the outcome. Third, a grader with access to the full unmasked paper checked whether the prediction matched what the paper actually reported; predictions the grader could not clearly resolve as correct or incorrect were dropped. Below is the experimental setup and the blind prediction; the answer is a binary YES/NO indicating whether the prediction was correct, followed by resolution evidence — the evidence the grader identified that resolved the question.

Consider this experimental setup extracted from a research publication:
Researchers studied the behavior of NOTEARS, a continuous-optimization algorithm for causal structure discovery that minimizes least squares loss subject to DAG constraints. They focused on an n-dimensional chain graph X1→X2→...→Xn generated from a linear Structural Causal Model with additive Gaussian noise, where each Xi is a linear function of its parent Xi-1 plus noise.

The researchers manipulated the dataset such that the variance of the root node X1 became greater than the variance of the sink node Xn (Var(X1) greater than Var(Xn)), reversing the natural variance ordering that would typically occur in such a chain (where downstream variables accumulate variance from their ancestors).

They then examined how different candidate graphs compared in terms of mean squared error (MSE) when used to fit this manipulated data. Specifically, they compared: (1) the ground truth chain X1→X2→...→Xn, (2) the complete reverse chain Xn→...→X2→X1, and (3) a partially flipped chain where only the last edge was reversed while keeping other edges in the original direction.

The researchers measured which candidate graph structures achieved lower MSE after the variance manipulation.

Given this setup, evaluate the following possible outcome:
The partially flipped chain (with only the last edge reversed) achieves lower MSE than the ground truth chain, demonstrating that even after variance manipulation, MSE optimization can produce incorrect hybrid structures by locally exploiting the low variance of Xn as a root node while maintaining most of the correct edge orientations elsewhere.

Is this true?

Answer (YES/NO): YES